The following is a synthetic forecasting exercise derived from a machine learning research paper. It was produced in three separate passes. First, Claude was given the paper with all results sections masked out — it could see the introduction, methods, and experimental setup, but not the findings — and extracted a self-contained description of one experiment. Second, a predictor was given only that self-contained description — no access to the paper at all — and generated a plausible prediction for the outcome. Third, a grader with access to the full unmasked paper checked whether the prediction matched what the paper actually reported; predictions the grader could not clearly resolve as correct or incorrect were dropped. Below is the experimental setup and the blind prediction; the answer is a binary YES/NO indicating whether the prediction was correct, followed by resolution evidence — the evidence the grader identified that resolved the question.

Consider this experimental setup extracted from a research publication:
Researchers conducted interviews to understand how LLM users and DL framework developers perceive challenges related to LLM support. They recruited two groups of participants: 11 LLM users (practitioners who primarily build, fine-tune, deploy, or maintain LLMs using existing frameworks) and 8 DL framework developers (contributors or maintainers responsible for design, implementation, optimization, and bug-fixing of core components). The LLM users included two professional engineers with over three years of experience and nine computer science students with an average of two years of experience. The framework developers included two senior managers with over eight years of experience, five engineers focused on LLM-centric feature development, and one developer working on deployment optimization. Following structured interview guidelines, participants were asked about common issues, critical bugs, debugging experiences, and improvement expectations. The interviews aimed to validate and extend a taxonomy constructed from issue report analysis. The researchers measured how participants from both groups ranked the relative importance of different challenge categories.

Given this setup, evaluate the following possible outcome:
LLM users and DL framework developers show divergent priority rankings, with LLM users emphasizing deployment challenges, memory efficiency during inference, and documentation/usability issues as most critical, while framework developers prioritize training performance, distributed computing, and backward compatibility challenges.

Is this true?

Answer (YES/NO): NO